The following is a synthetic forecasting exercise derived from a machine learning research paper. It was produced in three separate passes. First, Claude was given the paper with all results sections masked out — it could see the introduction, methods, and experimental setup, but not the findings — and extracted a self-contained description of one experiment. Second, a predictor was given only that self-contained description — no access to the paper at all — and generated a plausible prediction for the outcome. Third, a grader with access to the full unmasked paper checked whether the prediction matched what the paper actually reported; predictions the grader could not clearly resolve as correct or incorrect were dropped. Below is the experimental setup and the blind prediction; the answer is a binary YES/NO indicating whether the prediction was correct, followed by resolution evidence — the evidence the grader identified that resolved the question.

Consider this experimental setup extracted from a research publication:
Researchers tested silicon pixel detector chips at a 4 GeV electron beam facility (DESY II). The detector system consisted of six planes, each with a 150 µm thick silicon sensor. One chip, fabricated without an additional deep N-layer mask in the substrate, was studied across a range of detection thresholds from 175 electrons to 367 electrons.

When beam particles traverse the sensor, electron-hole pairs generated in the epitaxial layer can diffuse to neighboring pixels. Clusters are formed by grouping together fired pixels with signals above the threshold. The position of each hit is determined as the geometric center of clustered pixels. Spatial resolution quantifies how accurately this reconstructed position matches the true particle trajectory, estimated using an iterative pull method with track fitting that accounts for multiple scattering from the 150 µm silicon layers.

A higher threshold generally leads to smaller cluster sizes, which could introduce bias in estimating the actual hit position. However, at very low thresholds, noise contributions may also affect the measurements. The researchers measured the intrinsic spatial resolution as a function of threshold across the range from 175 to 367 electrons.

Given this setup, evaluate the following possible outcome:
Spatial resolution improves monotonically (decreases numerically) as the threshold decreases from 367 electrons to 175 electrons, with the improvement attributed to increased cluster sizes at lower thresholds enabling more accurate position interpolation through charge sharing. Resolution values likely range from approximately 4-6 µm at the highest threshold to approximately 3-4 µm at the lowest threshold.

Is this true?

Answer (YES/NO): NO